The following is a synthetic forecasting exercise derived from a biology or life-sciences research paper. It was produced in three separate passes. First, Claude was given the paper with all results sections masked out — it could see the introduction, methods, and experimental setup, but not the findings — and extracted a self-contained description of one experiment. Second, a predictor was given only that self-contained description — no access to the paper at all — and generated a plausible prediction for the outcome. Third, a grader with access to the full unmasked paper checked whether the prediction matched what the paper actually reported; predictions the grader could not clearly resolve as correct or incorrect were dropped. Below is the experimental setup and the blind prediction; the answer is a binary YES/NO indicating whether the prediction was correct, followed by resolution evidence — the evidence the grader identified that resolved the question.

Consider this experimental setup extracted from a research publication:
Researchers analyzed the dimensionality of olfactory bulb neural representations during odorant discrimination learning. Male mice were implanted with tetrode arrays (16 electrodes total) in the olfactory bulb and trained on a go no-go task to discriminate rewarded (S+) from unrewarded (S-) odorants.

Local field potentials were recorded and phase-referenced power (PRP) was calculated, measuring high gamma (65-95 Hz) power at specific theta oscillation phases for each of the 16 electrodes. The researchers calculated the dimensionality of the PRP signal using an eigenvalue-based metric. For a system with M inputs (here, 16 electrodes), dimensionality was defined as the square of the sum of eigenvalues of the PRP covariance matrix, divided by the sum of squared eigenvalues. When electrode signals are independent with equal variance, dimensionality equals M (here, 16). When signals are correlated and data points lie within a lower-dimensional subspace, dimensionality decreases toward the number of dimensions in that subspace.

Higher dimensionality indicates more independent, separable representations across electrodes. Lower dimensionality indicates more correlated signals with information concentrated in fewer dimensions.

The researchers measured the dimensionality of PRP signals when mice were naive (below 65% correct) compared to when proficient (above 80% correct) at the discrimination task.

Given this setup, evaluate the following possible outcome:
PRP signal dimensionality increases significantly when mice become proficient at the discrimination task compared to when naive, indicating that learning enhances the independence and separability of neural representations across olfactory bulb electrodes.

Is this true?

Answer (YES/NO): NO